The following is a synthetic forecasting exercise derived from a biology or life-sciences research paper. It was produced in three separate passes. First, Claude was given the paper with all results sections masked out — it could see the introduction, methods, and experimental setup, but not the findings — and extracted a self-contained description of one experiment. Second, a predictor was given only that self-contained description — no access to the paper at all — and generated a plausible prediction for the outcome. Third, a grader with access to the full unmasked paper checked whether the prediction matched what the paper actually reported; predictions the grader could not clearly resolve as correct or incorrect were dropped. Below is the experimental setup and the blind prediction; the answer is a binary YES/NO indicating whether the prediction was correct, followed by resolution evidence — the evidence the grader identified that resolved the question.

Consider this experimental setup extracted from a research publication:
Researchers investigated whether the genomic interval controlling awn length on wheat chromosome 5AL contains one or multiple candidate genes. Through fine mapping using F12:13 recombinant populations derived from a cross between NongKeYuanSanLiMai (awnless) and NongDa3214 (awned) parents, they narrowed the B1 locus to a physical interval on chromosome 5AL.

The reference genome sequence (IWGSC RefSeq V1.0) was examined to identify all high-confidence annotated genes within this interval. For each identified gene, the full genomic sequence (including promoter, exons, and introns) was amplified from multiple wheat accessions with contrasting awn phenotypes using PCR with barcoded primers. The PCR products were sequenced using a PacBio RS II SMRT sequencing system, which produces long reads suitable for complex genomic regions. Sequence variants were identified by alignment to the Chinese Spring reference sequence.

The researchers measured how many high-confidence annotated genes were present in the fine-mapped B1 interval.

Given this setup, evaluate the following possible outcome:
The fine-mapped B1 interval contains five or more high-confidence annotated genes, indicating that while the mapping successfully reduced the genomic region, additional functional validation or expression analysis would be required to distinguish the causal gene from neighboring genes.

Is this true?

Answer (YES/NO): NO